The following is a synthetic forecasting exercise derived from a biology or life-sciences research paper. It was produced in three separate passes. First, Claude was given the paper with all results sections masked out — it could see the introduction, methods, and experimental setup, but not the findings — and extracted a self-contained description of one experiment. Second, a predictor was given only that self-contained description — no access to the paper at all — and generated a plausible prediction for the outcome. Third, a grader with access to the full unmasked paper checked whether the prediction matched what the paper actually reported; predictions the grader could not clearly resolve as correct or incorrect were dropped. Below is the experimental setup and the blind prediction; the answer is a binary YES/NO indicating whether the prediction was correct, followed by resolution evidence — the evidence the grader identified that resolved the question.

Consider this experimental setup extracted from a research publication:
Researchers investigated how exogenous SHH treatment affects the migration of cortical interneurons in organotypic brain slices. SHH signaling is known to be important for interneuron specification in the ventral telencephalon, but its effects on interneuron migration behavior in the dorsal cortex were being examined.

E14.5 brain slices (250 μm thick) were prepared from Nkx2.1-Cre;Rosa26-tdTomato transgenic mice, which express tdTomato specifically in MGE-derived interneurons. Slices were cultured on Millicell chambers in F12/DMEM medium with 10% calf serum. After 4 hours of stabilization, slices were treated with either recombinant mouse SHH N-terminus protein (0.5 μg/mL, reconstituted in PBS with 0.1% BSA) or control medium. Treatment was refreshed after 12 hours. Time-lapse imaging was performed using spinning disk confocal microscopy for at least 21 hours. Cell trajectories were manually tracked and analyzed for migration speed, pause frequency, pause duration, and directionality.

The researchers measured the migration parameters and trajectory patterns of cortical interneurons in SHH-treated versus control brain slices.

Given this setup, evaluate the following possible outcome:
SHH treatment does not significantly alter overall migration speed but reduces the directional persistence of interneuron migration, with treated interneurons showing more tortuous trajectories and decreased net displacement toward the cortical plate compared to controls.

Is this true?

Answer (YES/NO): NO